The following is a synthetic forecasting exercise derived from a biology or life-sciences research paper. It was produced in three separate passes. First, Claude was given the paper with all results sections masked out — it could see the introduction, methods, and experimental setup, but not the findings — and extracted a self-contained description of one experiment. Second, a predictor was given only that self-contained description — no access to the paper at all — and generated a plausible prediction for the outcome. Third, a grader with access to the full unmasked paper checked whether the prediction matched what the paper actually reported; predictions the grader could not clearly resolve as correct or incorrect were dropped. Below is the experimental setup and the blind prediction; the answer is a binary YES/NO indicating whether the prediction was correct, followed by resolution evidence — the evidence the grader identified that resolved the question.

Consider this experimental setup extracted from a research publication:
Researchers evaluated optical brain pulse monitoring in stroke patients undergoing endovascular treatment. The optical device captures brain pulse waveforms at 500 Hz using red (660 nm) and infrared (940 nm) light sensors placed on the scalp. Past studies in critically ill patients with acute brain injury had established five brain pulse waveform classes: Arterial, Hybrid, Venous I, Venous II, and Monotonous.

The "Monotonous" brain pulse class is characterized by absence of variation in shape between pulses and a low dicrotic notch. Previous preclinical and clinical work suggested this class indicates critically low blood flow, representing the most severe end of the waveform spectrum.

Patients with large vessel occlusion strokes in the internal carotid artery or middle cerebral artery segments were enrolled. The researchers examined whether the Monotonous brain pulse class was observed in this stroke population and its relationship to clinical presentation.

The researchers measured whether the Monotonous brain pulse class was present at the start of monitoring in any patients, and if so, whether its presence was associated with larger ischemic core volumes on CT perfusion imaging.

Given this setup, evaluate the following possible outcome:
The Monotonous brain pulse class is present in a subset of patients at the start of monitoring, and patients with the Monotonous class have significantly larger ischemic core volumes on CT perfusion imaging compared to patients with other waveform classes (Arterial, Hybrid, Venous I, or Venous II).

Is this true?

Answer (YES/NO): NO